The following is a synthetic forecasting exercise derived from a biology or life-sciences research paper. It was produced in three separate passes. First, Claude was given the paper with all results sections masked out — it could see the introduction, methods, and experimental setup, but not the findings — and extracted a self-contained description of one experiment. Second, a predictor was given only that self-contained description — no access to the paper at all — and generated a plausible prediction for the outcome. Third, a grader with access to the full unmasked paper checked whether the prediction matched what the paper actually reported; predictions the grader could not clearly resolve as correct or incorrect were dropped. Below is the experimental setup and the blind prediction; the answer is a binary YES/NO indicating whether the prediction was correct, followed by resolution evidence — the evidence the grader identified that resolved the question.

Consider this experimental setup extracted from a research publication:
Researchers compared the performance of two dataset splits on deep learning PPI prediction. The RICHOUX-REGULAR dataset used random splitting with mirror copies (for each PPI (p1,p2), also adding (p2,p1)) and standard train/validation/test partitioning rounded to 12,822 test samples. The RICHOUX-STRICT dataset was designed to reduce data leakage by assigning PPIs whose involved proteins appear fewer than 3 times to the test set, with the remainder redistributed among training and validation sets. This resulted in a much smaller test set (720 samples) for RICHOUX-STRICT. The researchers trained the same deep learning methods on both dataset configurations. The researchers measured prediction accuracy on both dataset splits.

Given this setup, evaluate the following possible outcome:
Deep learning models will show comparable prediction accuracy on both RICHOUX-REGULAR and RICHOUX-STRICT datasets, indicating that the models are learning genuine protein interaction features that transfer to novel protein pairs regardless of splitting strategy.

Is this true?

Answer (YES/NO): NO